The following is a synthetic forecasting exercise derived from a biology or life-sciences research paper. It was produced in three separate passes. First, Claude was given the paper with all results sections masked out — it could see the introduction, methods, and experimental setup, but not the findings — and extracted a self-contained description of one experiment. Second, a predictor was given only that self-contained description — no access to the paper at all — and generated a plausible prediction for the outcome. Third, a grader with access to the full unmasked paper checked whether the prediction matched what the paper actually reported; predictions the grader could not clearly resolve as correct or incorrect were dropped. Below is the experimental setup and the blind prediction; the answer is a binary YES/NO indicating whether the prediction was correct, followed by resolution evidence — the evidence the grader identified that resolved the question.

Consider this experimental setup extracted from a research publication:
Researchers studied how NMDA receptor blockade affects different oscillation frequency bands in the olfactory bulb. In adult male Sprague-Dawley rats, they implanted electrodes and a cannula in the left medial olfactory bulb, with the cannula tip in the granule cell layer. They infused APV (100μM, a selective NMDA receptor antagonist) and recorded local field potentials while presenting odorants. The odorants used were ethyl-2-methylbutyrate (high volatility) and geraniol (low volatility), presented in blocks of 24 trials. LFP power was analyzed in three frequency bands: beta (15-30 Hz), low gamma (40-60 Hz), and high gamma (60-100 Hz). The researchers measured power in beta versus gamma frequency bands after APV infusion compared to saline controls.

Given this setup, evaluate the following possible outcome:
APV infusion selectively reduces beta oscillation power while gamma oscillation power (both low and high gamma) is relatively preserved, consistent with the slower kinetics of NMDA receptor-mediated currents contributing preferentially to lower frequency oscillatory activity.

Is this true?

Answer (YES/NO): NO